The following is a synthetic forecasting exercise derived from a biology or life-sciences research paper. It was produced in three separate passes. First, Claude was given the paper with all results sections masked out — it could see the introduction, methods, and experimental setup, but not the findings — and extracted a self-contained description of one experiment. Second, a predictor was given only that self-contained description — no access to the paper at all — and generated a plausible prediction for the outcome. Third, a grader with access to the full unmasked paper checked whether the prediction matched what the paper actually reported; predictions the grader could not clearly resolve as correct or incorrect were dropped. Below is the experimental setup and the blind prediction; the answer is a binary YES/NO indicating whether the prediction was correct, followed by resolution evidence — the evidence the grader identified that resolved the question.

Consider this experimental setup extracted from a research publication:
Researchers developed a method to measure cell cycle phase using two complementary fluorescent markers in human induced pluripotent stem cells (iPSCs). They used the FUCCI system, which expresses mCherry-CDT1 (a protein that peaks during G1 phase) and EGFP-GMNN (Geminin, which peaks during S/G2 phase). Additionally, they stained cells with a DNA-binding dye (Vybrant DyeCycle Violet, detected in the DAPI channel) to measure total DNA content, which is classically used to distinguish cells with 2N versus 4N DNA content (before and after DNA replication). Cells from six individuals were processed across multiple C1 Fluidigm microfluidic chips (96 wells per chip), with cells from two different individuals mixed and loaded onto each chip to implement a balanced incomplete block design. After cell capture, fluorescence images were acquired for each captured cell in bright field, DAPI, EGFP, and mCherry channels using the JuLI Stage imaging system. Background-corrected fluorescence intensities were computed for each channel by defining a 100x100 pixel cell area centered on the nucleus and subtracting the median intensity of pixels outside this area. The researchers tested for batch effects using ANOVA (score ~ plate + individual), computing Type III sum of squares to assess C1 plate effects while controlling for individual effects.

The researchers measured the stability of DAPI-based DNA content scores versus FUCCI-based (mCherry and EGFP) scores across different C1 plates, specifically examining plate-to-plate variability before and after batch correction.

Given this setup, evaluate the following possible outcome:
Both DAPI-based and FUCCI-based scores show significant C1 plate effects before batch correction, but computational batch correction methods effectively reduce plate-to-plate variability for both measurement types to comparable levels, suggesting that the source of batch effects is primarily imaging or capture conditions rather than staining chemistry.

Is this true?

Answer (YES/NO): NO